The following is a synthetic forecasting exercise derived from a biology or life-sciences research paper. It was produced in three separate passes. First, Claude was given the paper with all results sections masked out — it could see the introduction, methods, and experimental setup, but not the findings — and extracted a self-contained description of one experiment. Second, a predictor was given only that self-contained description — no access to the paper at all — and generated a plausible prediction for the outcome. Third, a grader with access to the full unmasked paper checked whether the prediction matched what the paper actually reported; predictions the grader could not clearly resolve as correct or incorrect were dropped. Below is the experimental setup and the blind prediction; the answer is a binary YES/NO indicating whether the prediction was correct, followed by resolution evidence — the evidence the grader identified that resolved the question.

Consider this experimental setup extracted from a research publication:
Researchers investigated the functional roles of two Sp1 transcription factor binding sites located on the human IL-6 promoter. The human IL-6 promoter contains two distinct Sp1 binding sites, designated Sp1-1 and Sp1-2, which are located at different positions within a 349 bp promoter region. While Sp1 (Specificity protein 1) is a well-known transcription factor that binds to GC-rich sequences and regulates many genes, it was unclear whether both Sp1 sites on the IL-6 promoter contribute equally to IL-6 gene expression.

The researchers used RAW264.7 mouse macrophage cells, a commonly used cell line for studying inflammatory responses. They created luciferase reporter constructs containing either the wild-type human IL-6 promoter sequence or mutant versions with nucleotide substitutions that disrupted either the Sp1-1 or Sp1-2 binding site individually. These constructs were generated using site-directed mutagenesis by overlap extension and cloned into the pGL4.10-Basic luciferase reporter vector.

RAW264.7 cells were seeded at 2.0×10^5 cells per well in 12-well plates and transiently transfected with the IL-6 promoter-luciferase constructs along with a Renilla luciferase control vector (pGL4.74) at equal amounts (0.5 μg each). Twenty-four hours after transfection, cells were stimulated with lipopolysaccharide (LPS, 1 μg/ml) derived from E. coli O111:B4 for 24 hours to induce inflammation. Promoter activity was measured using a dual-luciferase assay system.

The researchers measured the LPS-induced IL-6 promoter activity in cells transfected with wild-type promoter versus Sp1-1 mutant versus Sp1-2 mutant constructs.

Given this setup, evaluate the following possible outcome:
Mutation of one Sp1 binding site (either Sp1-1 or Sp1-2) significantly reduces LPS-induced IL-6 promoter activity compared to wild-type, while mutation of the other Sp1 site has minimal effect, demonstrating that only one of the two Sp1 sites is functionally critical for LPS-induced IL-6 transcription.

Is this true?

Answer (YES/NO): NO